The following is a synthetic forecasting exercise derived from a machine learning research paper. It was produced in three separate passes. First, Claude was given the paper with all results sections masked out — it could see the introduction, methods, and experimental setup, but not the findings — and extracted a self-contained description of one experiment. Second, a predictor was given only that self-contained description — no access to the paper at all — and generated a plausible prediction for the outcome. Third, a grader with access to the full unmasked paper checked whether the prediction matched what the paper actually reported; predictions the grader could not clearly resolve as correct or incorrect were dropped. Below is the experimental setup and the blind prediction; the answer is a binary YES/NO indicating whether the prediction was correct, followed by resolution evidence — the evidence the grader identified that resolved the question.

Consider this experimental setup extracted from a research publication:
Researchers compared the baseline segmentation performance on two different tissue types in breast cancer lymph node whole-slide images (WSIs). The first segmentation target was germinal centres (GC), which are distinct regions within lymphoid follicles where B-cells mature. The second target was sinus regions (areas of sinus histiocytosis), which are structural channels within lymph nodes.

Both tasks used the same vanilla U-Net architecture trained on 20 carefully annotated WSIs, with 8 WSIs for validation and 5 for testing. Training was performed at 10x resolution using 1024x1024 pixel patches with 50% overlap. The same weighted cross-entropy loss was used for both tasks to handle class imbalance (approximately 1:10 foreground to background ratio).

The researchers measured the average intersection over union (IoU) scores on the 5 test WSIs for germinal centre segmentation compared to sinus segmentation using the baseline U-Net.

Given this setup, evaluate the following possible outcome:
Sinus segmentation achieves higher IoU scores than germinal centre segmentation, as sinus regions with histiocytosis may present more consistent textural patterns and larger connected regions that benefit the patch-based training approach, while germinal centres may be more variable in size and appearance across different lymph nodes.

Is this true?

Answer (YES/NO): NO